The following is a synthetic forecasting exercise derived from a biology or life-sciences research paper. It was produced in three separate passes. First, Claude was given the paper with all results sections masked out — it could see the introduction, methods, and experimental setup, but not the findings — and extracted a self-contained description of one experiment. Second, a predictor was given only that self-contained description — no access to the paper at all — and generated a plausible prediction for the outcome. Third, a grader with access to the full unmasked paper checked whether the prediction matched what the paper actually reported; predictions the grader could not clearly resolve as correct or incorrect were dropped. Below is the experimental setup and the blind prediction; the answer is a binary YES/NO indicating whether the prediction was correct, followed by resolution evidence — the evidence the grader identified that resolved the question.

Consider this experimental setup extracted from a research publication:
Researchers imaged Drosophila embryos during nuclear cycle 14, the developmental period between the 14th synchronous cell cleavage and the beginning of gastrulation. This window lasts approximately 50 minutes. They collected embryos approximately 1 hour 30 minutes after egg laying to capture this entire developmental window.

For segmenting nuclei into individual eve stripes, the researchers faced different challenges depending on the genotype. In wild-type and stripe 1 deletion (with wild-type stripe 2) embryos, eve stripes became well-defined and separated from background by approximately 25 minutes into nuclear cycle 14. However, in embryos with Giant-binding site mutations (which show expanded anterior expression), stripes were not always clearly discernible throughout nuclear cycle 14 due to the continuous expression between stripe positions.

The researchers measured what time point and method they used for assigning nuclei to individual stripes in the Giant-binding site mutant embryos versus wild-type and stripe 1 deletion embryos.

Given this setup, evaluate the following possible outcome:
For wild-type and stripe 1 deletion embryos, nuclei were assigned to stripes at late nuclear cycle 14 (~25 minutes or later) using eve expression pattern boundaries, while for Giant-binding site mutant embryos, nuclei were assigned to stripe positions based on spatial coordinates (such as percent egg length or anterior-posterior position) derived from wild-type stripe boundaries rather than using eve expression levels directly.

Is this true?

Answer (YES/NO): NO